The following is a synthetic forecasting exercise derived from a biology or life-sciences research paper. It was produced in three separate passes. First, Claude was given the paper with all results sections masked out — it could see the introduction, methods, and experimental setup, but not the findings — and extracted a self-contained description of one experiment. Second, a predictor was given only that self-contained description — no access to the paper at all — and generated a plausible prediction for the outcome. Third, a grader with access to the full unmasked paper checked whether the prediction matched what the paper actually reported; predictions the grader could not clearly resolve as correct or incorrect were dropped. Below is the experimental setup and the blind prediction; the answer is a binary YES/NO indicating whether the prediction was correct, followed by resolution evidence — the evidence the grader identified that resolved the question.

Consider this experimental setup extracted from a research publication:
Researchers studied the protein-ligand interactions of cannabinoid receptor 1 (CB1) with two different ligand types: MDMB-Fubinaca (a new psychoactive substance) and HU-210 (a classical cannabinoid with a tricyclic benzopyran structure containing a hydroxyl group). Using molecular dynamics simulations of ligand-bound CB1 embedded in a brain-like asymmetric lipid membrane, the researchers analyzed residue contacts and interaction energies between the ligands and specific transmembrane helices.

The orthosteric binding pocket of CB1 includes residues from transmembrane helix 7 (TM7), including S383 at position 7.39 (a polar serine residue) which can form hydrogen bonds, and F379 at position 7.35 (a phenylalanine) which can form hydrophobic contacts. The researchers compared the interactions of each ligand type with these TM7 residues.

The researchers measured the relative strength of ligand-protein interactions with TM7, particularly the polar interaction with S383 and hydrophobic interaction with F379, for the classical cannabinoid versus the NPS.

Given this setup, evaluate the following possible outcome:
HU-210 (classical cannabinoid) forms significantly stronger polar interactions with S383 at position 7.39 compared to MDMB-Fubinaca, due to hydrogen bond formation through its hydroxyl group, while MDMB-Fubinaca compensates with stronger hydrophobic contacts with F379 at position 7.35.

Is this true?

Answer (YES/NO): NO